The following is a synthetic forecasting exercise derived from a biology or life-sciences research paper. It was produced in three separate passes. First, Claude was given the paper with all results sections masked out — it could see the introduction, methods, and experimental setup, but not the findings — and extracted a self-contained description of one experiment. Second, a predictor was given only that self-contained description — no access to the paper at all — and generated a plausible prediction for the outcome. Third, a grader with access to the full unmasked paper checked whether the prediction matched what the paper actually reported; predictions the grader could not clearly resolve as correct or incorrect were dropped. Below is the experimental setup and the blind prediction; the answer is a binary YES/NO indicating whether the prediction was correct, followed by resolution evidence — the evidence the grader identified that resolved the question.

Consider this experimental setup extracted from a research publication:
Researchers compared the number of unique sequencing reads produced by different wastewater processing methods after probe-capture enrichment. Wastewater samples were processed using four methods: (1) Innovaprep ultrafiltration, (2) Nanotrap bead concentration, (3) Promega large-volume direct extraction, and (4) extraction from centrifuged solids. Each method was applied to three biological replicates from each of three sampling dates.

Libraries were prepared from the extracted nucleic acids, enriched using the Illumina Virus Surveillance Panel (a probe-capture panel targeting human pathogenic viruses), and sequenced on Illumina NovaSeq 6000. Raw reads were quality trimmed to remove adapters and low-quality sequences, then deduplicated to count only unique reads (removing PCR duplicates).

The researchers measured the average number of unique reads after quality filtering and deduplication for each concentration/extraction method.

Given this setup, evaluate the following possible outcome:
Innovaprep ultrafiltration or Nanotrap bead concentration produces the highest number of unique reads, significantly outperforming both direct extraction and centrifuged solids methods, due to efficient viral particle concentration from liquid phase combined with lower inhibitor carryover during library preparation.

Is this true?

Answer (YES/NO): NO